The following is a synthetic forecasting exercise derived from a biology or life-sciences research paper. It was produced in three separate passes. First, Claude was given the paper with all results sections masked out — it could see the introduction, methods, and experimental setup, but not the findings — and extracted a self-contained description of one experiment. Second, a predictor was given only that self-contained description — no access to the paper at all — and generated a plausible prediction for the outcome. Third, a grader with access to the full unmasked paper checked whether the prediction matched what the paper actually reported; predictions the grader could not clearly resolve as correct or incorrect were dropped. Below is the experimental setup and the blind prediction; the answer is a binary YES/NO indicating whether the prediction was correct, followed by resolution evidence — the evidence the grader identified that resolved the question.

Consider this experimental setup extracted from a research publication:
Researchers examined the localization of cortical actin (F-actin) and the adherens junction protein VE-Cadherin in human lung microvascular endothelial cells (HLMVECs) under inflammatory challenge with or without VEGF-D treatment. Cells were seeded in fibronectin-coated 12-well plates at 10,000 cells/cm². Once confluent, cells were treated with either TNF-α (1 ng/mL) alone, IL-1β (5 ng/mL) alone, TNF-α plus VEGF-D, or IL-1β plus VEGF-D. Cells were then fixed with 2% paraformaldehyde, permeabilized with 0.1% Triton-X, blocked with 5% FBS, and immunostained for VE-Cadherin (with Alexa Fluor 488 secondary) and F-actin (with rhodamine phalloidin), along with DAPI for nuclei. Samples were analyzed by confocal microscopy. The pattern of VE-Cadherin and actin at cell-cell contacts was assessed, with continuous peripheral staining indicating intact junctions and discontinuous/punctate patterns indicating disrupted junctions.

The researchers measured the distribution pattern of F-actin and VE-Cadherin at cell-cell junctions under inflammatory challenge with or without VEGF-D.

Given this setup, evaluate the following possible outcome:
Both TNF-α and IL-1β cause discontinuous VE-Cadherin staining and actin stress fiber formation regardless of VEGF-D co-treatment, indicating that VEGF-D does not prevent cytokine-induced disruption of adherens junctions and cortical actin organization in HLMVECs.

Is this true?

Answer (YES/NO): NO